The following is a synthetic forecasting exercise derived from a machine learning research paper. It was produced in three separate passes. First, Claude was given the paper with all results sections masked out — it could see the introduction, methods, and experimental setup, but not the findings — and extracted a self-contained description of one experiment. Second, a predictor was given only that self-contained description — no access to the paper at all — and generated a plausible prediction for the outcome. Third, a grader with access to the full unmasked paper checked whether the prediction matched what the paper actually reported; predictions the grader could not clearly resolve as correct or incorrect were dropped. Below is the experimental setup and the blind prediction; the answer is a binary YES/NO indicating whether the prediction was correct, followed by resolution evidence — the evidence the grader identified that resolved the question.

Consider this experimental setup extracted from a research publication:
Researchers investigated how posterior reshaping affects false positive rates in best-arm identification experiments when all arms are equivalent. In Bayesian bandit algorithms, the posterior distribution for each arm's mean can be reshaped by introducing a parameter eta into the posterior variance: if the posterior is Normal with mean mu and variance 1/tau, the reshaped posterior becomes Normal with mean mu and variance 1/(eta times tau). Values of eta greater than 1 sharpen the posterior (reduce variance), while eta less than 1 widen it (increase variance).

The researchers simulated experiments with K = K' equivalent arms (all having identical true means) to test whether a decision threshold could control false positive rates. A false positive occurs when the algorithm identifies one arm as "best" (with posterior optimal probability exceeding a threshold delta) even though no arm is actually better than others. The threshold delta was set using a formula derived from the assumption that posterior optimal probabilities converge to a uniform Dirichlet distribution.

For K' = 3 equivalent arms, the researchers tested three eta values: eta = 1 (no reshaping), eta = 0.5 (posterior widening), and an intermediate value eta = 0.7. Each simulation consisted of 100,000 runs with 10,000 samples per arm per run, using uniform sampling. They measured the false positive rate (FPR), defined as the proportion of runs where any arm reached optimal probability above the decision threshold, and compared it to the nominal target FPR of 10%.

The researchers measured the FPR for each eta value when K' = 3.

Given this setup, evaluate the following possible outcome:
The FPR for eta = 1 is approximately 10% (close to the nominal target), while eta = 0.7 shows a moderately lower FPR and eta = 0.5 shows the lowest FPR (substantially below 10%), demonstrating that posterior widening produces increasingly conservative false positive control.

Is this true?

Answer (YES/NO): NO